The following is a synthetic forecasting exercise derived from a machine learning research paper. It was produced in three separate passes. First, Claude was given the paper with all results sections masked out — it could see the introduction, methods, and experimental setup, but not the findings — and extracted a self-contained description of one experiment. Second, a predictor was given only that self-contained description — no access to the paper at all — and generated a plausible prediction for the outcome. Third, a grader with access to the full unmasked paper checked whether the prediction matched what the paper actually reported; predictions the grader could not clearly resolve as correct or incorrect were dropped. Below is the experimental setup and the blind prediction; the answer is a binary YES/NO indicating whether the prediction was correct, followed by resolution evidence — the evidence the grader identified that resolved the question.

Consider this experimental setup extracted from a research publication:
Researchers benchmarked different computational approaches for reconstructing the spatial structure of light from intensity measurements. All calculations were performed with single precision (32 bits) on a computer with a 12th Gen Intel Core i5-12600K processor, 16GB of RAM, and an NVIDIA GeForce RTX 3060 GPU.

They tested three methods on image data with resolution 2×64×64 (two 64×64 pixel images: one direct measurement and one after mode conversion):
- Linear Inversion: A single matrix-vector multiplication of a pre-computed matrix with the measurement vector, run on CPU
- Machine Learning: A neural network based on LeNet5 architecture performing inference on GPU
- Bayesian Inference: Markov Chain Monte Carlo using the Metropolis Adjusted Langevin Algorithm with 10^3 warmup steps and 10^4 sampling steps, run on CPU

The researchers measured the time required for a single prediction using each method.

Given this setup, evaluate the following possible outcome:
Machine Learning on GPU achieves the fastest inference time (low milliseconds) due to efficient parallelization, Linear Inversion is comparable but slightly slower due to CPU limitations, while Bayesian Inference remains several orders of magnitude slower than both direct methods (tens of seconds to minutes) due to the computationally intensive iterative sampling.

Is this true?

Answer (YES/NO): NO